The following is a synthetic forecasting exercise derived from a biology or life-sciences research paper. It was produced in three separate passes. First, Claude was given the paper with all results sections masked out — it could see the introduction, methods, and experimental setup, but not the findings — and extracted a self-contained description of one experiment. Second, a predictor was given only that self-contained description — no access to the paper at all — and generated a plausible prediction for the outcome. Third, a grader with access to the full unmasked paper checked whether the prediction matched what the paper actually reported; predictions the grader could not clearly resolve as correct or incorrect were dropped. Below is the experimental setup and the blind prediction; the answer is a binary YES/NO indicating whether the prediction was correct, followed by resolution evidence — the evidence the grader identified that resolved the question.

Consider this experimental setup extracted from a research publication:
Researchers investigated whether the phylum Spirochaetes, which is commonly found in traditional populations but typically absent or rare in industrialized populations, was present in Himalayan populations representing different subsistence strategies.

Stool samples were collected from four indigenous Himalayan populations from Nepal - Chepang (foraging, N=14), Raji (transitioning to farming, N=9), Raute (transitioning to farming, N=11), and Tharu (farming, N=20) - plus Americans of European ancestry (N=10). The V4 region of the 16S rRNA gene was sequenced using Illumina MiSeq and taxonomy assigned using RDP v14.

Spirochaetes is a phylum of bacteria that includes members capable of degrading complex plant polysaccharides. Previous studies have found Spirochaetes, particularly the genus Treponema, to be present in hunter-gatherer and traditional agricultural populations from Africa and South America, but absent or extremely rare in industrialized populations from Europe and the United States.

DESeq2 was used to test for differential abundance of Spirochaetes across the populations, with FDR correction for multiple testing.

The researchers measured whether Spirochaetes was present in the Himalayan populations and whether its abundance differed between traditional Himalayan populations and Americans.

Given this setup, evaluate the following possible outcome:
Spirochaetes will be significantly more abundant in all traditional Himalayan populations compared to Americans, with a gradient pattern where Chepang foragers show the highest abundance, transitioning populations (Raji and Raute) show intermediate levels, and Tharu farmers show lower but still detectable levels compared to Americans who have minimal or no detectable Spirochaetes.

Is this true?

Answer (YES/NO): NO